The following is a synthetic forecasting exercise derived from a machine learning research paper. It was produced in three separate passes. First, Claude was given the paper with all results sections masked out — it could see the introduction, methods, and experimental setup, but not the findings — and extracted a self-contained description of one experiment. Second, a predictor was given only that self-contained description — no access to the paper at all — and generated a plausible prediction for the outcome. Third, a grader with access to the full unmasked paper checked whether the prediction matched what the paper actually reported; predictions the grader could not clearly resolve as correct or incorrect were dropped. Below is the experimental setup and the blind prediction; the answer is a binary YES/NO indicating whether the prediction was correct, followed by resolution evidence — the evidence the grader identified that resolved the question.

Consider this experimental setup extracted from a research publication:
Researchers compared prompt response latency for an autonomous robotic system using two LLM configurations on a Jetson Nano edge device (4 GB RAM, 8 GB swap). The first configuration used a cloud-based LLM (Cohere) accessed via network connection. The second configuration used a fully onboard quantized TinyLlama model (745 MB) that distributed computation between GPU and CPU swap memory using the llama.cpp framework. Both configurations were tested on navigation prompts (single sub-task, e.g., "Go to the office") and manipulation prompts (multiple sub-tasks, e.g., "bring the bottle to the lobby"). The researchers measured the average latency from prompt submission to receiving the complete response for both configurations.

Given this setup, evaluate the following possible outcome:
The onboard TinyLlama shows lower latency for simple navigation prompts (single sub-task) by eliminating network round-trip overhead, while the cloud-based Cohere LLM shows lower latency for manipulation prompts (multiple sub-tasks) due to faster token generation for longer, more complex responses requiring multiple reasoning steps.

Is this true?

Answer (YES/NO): NO